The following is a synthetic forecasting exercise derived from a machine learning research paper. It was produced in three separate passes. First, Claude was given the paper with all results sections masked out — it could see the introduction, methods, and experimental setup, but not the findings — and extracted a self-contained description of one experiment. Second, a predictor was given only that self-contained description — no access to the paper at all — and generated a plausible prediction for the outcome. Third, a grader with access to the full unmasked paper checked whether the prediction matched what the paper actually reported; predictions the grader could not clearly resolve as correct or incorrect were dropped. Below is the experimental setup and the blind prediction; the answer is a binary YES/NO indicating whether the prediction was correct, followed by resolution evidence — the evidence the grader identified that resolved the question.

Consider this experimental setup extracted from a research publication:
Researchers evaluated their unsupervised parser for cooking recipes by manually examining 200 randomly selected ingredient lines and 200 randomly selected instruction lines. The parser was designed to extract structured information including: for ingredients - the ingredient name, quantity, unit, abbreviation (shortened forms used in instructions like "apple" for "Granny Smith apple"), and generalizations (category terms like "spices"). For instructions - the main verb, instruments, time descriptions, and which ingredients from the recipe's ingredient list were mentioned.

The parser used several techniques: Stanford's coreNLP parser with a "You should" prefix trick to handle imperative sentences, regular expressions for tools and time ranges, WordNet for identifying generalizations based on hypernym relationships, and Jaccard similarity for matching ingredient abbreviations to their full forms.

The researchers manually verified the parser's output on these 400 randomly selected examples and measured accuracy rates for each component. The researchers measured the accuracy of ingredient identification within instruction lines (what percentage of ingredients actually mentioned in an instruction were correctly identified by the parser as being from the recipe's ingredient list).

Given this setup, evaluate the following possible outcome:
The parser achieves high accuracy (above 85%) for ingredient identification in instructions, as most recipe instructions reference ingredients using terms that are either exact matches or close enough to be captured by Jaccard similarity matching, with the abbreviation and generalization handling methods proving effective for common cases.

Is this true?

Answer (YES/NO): YES